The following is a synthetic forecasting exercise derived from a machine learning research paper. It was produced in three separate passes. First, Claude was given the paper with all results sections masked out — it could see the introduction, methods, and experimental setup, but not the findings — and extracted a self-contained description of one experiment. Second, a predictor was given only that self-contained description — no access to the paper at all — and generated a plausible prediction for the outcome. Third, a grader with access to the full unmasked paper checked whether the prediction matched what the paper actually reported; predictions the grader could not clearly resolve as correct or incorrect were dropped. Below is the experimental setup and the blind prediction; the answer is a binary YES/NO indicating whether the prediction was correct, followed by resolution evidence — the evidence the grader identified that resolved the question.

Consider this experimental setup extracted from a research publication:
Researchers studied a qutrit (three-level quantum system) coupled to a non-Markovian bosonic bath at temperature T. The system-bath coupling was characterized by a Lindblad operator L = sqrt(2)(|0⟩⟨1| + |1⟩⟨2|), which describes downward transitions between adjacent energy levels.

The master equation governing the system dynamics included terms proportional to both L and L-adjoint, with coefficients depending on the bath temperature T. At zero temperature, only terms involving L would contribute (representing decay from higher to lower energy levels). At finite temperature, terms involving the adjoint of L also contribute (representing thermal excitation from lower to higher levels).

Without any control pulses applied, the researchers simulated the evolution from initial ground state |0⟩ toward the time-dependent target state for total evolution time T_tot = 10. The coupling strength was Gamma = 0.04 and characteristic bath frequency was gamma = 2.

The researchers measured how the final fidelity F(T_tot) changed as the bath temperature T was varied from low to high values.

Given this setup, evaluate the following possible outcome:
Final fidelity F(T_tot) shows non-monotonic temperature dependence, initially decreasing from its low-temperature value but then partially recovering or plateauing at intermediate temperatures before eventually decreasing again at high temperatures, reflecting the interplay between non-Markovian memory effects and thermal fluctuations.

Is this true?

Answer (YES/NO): NO